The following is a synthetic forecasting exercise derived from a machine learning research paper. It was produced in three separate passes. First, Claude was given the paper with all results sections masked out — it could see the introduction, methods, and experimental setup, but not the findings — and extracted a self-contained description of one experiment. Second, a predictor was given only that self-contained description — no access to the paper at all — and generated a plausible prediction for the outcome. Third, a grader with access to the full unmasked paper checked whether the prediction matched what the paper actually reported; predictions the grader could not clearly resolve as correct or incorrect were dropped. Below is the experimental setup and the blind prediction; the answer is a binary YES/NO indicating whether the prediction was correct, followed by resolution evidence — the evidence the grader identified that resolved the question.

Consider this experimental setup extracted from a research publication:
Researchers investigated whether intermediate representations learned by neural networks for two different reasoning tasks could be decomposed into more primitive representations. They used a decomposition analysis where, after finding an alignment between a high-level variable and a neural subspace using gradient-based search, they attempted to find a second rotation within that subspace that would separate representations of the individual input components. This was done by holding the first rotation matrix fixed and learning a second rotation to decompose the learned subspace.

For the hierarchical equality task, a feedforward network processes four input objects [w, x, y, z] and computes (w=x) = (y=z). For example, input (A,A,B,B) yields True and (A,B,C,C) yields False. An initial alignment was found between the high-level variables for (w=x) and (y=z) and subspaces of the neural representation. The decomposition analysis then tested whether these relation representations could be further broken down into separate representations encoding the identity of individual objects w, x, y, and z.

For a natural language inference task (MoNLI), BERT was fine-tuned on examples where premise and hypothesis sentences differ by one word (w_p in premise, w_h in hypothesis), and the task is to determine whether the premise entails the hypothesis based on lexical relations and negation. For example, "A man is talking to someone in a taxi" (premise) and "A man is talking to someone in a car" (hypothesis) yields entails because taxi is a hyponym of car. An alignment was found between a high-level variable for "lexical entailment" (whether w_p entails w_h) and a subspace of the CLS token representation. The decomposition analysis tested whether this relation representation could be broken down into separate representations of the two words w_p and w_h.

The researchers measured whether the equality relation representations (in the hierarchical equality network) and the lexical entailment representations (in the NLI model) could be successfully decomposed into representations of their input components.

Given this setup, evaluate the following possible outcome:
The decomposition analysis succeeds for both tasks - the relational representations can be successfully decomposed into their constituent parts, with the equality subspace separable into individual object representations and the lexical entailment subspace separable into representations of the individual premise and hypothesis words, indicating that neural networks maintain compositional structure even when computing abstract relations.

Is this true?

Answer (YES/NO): NO